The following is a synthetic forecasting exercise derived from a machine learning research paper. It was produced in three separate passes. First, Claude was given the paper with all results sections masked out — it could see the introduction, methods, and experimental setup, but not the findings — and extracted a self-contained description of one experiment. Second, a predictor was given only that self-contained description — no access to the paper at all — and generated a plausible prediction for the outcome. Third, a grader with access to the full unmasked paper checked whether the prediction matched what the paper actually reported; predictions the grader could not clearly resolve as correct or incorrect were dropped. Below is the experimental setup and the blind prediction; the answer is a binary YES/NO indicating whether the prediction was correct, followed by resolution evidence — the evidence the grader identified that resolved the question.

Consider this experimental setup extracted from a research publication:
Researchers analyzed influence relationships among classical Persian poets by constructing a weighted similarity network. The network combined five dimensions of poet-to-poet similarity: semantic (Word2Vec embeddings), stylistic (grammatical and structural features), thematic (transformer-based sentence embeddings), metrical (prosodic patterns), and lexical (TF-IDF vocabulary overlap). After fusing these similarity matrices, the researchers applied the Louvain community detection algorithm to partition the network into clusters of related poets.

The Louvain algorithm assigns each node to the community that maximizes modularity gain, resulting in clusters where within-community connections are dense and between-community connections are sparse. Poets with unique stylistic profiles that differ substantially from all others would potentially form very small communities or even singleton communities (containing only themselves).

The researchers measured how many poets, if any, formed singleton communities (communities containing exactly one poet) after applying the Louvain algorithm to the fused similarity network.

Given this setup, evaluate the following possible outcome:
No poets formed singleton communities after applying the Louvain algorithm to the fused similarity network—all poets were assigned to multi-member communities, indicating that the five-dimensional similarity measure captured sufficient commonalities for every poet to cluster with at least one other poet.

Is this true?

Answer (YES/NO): NO